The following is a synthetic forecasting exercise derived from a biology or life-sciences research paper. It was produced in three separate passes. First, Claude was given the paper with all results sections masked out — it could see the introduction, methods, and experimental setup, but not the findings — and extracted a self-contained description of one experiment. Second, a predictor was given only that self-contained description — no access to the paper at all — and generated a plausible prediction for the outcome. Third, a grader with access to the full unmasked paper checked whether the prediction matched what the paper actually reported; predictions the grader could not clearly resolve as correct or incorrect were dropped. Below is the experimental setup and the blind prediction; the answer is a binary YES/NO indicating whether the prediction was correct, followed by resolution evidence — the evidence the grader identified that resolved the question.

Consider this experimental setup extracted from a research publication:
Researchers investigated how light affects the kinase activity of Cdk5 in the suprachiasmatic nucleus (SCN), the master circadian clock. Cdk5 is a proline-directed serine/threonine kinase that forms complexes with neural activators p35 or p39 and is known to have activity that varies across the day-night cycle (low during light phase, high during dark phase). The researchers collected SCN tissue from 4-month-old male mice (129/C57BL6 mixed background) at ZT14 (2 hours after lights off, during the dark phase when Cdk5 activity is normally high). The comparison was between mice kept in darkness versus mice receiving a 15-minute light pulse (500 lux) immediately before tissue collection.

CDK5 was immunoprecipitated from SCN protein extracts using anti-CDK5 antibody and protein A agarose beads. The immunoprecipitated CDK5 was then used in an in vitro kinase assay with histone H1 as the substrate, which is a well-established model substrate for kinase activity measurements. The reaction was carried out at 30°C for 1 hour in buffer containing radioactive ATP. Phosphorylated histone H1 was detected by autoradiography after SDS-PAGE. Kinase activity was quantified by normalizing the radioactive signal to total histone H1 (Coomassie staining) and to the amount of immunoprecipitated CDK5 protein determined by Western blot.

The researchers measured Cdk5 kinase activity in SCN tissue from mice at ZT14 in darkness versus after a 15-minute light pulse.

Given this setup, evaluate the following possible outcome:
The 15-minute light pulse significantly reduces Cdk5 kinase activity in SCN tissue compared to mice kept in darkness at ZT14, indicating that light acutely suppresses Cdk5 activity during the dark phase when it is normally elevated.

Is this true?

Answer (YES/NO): YES